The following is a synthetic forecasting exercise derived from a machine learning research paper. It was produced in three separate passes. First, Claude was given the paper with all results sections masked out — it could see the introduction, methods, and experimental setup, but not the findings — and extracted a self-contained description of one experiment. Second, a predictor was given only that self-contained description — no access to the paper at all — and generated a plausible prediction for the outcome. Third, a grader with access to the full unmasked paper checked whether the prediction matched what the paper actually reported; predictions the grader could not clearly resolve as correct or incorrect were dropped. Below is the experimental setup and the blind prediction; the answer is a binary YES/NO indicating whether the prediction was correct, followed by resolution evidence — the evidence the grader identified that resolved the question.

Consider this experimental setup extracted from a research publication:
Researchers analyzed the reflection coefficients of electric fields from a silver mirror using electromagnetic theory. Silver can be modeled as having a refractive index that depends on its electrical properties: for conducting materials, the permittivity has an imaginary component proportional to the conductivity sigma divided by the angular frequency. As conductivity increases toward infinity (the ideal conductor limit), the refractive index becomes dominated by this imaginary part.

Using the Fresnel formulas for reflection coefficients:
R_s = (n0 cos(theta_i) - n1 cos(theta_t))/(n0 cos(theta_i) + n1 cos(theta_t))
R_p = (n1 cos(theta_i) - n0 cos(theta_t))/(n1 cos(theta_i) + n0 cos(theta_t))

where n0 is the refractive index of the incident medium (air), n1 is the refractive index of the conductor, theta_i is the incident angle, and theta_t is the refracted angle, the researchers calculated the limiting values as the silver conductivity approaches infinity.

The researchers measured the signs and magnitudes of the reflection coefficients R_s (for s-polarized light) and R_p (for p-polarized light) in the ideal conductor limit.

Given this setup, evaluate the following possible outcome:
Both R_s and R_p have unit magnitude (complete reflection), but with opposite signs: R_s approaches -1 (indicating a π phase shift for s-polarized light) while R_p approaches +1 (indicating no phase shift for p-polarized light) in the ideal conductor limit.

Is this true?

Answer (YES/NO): YES